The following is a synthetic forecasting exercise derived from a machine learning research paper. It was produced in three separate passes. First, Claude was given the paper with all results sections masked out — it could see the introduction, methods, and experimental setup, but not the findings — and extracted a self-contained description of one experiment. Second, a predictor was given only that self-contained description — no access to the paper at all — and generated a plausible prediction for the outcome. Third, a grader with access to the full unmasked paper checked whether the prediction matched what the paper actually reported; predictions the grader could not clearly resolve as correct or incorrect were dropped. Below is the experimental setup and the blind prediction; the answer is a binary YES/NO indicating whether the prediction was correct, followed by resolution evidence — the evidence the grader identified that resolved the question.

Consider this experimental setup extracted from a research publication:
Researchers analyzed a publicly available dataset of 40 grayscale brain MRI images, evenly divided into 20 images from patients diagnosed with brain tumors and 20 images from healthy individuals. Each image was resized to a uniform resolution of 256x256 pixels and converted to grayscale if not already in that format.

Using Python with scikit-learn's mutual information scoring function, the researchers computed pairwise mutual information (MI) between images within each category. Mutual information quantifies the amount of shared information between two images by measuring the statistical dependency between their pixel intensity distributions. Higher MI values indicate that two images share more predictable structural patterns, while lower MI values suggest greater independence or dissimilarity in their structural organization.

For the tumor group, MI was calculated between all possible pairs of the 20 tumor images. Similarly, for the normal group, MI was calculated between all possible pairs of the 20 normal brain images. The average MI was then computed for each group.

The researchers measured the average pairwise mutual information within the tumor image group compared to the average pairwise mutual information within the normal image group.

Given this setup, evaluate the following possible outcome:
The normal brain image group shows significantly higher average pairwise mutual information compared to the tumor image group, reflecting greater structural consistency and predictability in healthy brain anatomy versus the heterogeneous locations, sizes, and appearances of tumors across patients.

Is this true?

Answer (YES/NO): NO